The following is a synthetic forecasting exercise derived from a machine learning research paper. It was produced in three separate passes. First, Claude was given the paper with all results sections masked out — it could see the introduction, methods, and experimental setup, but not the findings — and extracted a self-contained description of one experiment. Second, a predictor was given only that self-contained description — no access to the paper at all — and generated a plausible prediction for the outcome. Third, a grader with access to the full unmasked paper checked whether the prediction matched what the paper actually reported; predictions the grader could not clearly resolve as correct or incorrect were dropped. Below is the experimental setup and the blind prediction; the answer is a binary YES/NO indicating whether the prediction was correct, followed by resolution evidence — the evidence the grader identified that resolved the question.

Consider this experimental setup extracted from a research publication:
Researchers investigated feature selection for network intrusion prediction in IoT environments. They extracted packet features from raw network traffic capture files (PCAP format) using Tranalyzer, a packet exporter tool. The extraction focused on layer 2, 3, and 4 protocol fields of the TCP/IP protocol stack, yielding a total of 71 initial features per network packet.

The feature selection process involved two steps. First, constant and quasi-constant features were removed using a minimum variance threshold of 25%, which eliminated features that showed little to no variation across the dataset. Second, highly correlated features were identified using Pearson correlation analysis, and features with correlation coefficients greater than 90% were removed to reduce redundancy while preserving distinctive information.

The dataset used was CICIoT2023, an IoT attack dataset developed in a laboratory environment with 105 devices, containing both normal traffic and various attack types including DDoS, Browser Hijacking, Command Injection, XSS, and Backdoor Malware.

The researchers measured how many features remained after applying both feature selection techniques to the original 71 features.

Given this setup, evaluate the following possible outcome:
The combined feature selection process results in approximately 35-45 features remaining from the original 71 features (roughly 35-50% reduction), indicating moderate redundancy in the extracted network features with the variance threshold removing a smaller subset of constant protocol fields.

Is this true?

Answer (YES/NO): NO